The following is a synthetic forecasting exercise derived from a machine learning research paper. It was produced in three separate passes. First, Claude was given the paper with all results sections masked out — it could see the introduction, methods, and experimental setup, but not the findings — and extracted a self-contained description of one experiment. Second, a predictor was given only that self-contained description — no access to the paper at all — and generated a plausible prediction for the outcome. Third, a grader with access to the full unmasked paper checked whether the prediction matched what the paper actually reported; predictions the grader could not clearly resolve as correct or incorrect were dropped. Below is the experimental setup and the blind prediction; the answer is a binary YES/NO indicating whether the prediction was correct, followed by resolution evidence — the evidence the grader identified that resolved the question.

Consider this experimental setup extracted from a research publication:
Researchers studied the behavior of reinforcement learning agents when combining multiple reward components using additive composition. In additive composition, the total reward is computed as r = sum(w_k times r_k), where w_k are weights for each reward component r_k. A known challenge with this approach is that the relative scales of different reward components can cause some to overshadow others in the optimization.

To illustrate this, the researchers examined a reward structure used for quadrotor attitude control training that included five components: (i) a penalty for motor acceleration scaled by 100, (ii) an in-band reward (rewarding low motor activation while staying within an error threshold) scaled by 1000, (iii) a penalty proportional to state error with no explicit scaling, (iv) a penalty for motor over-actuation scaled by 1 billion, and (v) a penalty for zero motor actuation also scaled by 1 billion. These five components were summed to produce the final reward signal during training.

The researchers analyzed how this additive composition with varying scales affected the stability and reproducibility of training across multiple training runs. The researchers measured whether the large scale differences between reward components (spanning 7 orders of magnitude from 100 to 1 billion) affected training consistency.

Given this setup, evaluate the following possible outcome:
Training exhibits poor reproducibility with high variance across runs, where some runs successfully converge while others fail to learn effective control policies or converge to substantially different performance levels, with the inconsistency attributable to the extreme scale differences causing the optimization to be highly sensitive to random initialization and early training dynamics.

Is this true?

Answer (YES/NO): YES